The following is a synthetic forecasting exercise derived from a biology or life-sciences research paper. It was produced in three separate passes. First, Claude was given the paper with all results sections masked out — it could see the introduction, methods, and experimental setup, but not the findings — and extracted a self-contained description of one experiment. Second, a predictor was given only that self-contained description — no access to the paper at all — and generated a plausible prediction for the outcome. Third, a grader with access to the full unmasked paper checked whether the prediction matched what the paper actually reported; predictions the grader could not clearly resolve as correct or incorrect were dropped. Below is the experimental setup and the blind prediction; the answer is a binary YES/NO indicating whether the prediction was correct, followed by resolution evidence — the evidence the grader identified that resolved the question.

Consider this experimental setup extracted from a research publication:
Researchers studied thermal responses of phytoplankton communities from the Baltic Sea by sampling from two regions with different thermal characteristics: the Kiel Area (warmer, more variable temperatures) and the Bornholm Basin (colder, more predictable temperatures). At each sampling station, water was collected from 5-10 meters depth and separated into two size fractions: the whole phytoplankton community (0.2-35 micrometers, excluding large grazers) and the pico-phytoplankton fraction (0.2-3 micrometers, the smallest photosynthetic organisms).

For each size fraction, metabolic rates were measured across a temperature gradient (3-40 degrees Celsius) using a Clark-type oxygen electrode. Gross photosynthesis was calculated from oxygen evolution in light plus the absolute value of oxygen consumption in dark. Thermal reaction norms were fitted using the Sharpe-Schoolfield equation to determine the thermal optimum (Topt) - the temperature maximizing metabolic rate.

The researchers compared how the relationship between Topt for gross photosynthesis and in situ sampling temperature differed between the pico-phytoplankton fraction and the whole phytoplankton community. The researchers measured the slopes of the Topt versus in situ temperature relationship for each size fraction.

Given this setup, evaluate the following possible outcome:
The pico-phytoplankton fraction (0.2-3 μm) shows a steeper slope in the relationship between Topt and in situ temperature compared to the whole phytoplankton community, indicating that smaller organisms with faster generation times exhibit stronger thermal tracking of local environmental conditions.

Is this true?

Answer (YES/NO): NO